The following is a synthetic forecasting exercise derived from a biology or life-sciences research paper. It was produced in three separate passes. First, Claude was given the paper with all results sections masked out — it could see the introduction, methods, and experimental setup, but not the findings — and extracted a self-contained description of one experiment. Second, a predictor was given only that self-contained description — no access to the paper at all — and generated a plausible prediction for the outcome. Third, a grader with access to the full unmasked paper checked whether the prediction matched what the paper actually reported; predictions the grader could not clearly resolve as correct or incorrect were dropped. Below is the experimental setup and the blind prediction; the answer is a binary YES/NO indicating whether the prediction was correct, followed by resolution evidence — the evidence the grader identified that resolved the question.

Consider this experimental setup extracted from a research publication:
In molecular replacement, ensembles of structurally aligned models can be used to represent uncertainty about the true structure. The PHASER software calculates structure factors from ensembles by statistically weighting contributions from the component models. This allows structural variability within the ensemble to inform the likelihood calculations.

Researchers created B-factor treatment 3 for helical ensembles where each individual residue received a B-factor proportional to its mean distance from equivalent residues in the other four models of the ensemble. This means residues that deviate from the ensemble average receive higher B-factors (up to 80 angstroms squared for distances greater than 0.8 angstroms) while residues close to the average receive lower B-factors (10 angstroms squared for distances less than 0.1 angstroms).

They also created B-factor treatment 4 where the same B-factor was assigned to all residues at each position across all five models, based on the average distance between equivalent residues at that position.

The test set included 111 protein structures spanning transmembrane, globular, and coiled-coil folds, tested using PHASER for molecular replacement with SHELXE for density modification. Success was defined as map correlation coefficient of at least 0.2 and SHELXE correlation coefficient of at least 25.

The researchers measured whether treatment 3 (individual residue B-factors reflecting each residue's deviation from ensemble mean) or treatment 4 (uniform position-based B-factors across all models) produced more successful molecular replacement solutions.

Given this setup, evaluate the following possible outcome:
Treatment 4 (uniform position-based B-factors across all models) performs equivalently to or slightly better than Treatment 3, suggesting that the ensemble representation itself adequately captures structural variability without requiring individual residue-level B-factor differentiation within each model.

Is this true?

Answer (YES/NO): NO